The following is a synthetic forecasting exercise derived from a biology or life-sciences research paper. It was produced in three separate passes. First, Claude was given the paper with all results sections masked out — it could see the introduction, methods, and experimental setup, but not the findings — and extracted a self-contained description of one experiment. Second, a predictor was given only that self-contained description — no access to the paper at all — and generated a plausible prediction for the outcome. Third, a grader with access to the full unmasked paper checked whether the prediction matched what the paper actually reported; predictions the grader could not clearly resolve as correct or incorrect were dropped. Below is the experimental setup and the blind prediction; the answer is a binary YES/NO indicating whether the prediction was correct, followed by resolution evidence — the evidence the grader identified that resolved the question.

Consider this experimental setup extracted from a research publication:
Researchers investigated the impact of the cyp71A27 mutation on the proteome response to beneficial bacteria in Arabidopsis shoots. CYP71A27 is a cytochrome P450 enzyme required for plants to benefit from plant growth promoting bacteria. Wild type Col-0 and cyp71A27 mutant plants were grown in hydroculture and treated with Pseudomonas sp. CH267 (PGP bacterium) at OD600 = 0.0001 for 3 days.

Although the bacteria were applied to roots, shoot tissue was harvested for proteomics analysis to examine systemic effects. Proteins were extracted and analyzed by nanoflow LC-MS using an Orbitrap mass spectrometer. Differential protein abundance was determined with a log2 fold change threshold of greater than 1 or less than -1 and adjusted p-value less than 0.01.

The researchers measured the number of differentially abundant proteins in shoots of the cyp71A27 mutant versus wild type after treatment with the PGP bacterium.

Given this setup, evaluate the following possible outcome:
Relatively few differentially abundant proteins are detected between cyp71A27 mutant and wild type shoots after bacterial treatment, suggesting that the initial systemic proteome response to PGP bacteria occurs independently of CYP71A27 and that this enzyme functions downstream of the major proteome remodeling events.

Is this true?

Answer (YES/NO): NO